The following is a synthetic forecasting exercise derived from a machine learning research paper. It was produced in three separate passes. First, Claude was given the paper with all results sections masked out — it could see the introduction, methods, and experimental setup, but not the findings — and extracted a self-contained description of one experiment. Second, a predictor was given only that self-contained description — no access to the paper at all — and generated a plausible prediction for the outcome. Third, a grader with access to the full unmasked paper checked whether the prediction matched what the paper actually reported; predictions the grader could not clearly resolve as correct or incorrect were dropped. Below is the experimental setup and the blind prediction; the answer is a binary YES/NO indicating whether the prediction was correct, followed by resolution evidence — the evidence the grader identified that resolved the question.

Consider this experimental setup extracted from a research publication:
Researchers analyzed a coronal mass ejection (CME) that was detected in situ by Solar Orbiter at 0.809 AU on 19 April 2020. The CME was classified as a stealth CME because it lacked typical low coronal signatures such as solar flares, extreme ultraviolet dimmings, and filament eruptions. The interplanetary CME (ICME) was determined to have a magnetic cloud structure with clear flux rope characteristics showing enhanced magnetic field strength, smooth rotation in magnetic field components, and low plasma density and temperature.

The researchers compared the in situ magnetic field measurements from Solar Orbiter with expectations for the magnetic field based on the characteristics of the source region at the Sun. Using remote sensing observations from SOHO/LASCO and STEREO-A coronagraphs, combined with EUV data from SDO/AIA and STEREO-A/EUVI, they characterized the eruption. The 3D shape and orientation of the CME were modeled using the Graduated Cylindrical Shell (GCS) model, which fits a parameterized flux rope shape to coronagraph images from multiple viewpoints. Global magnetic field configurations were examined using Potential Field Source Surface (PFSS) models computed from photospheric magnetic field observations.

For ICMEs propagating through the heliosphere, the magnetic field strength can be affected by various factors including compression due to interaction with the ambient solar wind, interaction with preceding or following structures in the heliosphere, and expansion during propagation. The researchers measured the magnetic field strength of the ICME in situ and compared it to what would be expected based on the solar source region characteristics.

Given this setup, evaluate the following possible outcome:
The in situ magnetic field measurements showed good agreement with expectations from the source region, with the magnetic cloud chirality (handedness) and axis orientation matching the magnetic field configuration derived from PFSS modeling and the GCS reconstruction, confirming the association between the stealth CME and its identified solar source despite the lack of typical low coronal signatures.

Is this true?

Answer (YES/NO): NO